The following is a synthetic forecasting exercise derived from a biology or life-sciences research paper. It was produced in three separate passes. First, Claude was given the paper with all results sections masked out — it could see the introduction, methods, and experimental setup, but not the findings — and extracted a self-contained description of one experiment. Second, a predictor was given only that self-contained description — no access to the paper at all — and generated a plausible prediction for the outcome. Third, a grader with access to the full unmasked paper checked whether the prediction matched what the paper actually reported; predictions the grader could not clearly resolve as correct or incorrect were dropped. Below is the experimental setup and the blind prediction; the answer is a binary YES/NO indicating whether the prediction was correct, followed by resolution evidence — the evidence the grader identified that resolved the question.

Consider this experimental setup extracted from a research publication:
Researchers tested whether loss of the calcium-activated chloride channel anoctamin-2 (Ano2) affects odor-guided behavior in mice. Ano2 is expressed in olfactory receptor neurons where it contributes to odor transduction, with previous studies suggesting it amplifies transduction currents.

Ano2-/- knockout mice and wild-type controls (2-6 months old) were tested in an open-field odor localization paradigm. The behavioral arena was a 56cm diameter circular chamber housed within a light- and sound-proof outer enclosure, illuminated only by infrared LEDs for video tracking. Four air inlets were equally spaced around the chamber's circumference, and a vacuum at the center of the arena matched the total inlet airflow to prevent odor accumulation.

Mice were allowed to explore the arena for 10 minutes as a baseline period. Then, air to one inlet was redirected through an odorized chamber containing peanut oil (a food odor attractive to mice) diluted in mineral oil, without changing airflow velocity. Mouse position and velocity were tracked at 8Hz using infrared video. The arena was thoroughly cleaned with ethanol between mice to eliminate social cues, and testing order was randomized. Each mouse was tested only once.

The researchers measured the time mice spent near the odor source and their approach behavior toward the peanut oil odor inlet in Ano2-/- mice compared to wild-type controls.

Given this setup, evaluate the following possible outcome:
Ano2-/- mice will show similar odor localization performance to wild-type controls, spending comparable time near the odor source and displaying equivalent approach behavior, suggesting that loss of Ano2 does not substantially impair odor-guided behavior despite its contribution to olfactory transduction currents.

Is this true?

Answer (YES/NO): NO